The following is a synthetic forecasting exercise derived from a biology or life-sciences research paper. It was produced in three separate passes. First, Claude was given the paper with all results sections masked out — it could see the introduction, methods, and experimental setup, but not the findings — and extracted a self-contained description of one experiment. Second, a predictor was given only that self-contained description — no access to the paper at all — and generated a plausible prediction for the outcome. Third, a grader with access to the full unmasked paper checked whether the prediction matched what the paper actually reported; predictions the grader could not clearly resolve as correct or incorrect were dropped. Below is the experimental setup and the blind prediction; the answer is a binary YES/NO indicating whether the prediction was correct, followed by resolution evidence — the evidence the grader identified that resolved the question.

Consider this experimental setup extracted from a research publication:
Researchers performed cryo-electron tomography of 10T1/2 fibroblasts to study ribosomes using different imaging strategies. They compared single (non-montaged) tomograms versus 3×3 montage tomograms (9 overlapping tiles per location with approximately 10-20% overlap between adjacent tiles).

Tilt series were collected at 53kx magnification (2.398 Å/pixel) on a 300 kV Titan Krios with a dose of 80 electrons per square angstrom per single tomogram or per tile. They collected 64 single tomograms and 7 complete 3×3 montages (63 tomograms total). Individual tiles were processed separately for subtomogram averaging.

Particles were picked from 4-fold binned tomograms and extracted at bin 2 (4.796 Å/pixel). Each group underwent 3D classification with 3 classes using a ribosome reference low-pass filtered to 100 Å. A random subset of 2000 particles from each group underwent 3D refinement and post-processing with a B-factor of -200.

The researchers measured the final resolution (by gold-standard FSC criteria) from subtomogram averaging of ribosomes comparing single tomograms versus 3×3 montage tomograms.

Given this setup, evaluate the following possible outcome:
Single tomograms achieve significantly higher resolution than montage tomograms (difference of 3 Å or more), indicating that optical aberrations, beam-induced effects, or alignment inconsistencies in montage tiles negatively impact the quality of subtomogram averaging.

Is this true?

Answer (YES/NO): YES